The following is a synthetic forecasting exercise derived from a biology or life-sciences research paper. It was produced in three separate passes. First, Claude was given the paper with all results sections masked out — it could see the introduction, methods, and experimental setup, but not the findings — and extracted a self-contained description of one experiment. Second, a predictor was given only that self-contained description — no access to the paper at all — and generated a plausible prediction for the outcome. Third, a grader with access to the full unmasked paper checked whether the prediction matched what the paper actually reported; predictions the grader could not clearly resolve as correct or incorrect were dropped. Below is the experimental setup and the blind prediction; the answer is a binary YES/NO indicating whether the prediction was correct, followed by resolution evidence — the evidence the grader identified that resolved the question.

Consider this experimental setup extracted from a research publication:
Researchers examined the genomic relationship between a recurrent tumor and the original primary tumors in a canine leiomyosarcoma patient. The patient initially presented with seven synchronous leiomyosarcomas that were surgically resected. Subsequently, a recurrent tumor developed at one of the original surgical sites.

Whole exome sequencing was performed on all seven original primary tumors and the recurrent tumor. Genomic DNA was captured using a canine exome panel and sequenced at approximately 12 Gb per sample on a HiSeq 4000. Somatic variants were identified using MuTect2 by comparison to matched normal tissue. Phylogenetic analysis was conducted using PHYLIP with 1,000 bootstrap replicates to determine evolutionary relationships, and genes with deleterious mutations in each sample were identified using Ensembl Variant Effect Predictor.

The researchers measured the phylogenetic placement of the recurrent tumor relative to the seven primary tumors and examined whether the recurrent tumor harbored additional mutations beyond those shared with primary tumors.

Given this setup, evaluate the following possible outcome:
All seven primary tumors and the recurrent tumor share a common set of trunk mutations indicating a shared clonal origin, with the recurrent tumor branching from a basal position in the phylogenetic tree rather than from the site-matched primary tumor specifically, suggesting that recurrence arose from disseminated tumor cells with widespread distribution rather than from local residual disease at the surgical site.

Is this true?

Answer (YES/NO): NO